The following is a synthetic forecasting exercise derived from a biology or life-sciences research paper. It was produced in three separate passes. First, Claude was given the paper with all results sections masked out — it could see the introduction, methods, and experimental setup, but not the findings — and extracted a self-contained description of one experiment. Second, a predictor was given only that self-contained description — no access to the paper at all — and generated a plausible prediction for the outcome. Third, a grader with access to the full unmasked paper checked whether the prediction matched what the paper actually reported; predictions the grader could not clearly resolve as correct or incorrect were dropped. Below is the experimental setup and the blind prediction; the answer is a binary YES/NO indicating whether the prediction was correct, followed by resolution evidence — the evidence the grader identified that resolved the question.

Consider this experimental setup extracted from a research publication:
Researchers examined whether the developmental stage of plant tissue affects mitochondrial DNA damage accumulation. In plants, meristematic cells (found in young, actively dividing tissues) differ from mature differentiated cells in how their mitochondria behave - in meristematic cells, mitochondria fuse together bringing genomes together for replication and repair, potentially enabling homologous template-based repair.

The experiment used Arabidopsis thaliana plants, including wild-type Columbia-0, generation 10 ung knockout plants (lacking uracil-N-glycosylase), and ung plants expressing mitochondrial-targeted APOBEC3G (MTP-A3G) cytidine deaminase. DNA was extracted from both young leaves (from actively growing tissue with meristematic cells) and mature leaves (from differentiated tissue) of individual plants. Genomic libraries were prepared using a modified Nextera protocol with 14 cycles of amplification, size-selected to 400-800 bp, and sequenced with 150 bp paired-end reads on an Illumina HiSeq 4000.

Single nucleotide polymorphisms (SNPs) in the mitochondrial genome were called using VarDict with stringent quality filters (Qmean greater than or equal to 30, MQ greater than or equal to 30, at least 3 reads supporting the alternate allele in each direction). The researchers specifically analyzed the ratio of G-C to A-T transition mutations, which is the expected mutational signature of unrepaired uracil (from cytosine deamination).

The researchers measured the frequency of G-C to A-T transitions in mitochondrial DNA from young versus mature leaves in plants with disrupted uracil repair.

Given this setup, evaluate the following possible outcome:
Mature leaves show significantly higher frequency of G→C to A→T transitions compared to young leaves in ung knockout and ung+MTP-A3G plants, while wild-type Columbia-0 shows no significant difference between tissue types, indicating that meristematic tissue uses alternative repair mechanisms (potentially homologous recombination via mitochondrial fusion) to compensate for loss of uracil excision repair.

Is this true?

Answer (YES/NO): NO